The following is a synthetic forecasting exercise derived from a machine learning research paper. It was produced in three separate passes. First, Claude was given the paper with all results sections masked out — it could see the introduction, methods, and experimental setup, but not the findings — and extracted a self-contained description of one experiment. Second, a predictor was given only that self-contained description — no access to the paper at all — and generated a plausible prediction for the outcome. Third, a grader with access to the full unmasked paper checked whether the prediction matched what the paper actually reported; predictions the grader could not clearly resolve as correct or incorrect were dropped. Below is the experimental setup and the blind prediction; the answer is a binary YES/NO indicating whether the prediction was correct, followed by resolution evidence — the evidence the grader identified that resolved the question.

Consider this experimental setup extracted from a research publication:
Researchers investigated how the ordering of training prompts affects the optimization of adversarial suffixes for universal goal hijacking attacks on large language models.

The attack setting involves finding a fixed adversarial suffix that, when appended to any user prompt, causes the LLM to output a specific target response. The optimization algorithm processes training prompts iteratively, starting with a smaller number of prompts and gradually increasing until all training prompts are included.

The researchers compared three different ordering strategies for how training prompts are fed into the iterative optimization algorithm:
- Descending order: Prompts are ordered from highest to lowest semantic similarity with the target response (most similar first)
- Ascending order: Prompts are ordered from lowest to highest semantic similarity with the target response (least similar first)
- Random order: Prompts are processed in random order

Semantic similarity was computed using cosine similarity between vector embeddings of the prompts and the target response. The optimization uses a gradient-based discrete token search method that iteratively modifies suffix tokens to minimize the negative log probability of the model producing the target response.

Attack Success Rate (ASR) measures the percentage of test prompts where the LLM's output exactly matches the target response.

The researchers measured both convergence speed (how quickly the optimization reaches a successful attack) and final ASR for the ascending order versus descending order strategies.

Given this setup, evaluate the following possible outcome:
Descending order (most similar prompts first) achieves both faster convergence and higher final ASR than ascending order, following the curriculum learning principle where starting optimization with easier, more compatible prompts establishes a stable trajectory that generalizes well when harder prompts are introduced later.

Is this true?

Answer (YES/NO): NO